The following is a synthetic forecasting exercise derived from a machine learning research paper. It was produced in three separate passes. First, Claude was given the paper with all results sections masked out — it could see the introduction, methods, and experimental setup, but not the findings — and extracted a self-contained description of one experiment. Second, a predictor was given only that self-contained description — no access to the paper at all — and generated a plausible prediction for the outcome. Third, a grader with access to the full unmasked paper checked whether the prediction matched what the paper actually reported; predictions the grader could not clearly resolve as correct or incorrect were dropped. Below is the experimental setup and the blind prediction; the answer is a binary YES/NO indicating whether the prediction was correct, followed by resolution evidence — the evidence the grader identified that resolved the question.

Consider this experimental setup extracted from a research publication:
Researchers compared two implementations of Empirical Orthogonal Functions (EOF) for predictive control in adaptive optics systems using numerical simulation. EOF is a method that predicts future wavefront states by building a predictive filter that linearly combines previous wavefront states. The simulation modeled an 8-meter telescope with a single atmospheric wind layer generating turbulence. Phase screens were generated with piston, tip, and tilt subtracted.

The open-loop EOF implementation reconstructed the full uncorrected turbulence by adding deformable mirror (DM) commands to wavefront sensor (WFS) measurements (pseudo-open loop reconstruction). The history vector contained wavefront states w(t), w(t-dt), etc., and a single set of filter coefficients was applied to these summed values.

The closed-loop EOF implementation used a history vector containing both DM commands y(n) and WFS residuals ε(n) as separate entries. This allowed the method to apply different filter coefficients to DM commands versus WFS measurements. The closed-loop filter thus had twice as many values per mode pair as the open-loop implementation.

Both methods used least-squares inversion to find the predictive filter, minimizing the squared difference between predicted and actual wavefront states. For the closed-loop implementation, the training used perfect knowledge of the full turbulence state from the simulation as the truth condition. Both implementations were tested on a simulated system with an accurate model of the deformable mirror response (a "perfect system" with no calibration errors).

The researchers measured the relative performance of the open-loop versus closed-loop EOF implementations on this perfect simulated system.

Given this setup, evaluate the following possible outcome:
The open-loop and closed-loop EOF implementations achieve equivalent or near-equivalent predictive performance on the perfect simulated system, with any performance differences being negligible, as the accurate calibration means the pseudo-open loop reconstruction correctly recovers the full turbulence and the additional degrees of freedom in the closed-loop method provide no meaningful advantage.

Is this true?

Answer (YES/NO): NO